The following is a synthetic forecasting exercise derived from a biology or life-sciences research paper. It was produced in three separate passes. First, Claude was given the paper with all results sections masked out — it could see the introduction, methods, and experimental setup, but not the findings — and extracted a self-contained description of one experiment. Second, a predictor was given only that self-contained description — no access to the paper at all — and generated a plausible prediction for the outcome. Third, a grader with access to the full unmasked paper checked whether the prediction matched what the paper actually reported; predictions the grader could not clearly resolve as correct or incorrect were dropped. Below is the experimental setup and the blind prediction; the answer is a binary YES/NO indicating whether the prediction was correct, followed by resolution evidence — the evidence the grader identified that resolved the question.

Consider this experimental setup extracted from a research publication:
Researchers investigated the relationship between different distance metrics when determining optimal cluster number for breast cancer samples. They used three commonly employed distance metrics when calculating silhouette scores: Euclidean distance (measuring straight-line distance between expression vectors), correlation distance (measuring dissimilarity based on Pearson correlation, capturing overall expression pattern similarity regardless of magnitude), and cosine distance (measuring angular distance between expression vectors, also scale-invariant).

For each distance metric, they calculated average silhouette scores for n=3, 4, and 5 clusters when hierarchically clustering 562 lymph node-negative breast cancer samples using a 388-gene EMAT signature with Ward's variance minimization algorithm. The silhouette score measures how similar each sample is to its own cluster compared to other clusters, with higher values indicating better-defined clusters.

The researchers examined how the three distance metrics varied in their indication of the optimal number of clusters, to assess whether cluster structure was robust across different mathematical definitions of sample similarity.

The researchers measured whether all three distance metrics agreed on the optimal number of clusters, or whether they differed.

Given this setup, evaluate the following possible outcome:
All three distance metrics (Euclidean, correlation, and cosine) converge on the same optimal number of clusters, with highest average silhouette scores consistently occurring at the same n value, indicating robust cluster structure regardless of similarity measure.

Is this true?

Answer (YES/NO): NO